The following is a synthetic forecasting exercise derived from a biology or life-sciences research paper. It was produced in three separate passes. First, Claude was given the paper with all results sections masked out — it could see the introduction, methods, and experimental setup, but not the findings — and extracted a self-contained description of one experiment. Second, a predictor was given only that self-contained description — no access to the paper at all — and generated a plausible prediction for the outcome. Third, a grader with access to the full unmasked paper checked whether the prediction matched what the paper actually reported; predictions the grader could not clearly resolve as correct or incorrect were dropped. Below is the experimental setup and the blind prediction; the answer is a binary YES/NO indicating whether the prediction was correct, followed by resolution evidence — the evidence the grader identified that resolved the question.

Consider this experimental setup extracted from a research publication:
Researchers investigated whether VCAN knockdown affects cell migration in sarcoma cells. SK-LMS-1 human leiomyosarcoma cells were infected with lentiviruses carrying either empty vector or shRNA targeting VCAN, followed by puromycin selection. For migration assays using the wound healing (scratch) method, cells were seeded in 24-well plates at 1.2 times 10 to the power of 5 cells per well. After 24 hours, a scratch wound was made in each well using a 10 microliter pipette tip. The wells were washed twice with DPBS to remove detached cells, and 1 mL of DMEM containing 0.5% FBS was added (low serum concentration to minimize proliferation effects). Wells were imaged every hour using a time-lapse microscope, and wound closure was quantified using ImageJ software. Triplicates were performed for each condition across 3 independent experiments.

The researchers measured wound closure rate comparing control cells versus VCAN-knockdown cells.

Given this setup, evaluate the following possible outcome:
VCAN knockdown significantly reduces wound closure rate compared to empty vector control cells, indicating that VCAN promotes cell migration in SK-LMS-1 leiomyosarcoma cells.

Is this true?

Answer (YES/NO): YES